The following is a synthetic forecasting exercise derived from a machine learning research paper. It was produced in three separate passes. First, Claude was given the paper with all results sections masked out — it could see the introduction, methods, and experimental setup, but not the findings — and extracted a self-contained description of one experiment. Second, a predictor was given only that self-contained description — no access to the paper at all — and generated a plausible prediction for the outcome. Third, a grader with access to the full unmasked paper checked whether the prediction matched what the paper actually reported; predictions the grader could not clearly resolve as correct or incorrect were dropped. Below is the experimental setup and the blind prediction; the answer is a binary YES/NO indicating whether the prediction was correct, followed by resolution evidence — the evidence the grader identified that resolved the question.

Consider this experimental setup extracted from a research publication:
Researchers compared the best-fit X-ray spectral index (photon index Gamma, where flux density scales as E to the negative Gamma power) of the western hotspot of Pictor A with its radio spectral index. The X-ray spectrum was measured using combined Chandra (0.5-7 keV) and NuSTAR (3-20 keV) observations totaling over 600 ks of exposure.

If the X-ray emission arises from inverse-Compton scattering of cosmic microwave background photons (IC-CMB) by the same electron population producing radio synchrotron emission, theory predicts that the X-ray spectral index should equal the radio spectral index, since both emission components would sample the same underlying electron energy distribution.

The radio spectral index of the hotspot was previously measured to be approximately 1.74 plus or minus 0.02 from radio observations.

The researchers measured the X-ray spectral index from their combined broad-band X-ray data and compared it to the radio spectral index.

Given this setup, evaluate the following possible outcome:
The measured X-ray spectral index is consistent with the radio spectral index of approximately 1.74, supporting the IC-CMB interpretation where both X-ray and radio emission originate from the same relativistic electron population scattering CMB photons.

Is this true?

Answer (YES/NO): NO